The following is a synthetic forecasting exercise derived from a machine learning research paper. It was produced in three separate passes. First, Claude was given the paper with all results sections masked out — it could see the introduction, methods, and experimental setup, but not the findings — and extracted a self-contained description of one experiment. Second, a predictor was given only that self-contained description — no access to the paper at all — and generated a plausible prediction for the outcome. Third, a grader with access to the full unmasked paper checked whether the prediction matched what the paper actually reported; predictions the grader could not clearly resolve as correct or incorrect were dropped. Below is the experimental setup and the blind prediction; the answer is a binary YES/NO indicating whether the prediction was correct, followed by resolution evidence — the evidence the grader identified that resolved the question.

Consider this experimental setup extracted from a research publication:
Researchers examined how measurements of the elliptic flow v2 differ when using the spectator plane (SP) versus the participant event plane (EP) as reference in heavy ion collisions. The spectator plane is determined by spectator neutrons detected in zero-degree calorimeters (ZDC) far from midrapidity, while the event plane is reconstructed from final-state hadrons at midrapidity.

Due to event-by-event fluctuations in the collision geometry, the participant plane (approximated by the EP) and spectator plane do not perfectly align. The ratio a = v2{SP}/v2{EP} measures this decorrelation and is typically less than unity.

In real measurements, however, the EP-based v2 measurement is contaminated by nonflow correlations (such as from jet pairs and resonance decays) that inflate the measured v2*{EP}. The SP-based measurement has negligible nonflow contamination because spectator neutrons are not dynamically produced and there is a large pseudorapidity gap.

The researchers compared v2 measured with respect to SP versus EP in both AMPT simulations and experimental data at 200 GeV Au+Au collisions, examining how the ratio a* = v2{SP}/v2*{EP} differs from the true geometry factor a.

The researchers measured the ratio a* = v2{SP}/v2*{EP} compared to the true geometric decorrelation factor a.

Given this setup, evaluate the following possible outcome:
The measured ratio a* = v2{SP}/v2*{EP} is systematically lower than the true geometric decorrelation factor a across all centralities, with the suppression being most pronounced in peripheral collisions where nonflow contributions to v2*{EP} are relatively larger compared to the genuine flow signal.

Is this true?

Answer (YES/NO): YES